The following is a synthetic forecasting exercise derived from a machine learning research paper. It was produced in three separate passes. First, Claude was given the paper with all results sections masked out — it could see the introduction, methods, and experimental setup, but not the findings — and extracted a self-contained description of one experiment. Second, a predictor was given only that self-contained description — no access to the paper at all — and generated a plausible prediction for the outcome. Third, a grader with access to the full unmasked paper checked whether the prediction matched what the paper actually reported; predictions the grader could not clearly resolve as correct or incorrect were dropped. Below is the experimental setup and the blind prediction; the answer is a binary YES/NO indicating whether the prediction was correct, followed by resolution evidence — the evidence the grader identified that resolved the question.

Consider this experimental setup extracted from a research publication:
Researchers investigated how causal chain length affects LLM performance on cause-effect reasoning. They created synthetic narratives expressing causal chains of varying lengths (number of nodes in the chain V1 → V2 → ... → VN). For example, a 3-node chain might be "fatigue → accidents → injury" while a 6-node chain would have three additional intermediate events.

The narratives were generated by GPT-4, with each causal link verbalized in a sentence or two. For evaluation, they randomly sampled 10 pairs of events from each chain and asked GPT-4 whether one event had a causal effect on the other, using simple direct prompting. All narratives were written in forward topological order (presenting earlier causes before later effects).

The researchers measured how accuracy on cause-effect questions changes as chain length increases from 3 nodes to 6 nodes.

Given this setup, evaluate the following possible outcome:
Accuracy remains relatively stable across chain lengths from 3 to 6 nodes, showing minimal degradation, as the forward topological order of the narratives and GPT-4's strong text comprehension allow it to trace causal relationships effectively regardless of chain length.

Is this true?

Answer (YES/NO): NO